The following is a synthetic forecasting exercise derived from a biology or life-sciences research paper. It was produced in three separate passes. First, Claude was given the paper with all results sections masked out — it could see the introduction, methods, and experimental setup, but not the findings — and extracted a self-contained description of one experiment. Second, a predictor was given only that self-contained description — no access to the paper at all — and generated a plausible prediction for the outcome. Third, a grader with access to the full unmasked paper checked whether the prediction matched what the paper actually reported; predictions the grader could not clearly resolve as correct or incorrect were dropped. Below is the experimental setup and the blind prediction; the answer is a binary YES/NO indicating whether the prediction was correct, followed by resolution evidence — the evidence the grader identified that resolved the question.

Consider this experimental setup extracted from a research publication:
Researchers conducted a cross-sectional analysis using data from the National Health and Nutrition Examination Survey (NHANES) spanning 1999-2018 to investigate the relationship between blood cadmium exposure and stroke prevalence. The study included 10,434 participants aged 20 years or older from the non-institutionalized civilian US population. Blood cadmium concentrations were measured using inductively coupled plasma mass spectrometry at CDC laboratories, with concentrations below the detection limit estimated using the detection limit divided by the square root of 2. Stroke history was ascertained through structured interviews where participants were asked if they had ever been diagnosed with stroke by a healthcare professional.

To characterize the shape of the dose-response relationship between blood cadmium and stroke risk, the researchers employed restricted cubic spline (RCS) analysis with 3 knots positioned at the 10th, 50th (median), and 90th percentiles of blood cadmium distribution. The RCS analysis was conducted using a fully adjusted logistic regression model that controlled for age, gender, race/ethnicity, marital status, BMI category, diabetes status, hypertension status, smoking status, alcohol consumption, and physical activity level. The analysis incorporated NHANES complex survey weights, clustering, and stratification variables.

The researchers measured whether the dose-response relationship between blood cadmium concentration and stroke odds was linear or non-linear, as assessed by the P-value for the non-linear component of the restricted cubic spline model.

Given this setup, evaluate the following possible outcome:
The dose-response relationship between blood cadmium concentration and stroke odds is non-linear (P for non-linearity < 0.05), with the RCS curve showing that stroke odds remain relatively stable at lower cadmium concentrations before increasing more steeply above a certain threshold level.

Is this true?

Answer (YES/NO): NO